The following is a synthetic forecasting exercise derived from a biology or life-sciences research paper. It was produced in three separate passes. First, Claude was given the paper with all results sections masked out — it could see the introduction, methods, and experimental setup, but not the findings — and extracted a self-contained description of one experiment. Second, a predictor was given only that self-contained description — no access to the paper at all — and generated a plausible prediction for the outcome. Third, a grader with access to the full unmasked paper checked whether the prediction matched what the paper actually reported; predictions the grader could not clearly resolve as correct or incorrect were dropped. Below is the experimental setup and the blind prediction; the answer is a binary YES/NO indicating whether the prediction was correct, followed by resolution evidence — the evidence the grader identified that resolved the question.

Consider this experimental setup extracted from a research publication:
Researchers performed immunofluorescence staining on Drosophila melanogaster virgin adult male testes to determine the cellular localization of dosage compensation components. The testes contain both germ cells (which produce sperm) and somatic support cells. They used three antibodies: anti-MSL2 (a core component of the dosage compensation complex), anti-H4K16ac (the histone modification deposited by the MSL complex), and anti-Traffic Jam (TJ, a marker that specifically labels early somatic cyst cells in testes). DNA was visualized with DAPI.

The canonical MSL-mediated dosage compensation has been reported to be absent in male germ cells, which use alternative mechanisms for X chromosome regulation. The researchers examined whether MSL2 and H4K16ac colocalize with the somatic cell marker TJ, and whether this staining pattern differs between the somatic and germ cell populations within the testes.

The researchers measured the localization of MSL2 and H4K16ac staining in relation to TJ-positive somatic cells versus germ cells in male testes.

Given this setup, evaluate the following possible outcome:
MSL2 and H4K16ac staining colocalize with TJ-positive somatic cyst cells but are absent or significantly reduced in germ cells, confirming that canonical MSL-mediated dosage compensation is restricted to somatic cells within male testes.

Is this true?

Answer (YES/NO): YES